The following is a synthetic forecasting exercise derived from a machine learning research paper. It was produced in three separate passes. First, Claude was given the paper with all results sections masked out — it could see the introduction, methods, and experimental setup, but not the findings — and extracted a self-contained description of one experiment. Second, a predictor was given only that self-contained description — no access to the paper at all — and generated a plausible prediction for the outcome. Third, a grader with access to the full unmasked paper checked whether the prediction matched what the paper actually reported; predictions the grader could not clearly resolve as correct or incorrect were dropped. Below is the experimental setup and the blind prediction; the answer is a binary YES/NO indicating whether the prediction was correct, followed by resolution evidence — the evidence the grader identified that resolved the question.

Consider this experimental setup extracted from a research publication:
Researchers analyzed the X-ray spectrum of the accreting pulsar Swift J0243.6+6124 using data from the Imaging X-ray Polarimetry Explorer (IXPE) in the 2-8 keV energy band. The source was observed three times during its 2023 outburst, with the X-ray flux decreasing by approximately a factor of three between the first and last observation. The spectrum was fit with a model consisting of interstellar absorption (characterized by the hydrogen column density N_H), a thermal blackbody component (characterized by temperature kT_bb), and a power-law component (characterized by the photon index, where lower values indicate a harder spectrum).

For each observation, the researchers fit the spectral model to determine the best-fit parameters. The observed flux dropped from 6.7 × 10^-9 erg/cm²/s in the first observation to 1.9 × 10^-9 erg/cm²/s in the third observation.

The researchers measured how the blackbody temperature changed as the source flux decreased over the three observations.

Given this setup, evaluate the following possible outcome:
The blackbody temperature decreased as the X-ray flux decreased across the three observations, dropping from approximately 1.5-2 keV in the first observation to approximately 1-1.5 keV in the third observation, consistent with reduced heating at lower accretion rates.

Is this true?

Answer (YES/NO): NO